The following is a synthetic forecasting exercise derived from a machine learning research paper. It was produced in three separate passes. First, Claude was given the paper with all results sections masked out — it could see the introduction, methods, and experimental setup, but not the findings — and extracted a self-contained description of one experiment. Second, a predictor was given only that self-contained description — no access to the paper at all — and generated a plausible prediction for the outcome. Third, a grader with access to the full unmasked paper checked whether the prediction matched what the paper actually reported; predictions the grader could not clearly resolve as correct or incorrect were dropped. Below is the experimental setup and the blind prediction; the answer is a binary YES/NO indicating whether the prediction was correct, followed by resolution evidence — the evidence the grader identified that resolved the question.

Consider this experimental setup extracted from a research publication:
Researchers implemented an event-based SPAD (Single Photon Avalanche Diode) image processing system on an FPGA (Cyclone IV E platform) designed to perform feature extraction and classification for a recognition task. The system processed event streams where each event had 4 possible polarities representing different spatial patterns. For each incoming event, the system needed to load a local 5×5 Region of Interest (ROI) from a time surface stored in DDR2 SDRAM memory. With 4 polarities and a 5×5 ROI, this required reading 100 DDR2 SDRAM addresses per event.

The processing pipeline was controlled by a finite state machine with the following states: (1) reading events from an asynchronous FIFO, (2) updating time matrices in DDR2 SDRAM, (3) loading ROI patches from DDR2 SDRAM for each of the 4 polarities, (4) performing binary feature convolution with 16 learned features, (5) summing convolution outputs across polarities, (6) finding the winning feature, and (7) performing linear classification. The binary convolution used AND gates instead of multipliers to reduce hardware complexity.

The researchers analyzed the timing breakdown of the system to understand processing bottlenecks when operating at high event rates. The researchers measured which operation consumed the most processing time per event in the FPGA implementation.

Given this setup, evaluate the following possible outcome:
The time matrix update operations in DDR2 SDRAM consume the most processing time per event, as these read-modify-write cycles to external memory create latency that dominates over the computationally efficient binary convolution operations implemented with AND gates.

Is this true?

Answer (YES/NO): NO